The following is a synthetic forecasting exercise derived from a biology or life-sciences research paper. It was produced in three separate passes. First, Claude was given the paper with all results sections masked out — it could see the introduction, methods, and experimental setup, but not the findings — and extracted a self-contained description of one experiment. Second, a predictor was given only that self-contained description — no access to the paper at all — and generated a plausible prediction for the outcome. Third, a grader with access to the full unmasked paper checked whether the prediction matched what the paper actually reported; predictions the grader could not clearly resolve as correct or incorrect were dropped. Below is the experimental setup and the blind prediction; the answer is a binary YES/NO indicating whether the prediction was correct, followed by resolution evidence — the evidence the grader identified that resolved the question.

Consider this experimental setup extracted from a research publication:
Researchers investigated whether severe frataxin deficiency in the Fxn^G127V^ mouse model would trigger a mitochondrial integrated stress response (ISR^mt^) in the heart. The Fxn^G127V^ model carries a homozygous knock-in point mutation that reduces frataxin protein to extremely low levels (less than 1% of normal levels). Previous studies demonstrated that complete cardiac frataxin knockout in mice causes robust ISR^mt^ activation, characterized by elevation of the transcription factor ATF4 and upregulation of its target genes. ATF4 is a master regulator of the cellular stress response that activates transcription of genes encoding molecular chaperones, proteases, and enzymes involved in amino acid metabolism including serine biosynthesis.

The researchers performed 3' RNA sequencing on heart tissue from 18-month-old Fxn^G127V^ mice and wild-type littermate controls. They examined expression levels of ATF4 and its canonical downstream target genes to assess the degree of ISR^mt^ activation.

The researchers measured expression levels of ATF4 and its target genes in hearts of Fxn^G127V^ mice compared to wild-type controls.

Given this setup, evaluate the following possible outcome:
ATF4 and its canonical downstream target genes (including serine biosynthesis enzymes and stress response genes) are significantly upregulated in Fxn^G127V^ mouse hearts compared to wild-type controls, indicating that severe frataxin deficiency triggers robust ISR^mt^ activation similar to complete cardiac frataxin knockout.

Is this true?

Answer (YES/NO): NO